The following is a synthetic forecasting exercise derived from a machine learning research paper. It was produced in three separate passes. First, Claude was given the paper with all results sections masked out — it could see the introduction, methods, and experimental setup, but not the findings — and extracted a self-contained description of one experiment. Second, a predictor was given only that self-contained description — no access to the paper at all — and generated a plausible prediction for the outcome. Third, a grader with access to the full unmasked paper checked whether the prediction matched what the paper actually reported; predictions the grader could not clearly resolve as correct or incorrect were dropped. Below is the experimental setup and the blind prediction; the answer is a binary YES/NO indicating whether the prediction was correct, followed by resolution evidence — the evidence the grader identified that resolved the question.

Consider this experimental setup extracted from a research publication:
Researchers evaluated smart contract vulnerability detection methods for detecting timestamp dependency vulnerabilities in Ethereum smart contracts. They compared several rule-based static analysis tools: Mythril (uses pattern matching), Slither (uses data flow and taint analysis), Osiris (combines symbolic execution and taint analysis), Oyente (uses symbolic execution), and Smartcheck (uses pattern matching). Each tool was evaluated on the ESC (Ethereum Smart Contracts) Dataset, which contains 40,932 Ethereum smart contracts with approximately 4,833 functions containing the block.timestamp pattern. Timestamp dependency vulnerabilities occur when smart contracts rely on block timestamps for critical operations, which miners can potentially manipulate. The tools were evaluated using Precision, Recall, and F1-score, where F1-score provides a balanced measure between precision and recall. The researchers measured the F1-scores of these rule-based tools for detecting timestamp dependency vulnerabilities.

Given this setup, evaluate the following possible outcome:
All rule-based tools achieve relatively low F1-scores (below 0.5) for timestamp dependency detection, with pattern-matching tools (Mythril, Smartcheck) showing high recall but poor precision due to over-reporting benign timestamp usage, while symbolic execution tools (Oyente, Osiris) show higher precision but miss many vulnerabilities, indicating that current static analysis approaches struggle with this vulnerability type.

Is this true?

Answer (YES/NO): NO